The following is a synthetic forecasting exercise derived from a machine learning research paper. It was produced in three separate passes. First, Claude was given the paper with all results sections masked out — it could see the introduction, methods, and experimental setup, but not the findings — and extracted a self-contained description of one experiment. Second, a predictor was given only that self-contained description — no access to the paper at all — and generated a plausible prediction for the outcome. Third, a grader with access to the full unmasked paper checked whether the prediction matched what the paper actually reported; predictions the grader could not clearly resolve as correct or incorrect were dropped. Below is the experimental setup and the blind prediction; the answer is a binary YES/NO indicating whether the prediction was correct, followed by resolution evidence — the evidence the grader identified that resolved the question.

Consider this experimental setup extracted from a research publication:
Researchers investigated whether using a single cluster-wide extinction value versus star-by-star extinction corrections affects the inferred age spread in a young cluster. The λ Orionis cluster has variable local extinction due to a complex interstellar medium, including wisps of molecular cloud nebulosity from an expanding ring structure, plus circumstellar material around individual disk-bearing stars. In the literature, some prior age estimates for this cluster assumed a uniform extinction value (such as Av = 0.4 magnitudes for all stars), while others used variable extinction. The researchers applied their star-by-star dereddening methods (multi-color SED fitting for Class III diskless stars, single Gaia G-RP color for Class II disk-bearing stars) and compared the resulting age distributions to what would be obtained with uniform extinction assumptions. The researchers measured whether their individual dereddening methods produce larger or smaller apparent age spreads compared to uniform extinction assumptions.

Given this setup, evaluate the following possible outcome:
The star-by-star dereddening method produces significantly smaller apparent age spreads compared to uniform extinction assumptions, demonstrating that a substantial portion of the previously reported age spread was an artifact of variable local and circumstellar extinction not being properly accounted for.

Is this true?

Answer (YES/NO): YES